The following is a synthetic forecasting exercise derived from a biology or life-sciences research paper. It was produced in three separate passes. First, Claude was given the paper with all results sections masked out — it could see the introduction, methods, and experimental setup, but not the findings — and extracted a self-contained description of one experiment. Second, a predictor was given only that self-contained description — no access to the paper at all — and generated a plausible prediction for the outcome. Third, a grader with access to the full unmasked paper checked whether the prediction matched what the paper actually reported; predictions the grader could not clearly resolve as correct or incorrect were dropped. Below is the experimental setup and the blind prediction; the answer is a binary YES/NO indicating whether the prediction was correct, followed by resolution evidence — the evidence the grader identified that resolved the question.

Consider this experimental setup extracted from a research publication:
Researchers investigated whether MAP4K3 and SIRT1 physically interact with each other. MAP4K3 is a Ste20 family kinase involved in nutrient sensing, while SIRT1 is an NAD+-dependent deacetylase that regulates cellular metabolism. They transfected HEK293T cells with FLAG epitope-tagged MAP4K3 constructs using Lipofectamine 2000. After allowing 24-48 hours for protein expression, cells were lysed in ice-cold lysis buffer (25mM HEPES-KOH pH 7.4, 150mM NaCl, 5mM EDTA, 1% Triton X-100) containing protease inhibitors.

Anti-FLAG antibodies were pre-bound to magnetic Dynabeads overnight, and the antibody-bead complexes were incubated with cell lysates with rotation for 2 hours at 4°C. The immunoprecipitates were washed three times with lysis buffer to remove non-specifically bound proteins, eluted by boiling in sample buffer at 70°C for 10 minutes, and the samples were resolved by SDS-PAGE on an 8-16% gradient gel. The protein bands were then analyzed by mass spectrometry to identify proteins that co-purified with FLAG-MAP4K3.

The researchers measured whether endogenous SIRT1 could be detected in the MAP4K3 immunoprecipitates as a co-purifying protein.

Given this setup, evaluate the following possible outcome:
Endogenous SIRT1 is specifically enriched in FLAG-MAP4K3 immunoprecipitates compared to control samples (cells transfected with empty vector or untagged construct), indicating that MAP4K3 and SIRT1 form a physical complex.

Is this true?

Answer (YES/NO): YES